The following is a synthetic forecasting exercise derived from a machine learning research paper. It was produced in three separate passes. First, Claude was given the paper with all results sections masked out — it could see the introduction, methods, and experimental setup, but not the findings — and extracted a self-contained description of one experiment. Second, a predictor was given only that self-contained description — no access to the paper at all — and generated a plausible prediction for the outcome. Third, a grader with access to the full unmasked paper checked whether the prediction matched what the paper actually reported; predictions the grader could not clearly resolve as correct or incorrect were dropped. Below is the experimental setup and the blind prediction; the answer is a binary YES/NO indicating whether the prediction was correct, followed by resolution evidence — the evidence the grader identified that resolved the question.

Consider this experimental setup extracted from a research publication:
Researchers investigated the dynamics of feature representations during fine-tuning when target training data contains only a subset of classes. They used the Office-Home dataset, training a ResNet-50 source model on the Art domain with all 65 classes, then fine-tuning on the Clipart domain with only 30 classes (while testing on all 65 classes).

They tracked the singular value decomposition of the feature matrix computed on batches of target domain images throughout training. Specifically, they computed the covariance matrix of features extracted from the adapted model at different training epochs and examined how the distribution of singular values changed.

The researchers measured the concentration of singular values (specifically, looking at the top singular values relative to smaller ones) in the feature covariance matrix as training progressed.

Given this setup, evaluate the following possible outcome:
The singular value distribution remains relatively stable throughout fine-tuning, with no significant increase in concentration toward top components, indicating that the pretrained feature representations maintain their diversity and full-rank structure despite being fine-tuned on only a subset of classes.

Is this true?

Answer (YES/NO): NO